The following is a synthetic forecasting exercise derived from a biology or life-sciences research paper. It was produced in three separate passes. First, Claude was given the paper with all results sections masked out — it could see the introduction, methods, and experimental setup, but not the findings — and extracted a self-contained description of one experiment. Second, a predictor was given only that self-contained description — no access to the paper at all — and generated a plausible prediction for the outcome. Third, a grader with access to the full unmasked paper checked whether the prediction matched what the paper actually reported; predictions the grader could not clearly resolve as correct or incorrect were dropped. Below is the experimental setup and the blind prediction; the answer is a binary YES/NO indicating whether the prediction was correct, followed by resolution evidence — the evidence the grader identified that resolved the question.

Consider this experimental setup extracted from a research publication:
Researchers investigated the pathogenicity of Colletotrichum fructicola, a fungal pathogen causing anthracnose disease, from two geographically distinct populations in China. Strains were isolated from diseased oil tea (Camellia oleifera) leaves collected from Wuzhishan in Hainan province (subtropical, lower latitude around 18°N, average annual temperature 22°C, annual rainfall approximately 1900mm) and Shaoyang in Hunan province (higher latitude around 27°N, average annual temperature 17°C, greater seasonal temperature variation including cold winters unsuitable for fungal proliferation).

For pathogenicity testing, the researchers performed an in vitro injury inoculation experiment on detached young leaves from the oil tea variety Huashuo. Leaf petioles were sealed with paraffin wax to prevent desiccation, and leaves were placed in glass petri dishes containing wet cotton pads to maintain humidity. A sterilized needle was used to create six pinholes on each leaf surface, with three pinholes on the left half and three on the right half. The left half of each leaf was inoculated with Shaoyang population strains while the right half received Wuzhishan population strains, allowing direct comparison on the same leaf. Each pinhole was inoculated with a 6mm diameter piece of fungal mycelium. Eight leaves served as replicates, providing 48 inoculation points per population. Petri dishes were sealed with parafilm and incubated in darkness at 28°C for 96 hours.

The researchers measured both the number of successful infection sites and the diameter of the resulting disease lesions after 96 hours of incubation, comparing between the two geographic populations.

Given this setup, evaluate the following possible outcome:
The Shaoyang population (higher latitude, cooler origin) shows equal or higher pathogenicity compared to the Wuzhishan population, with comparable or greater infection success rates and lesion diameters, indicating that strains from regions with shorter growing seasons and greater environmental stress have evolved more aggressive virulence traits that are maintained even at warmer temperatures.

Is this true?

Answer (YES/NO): NO